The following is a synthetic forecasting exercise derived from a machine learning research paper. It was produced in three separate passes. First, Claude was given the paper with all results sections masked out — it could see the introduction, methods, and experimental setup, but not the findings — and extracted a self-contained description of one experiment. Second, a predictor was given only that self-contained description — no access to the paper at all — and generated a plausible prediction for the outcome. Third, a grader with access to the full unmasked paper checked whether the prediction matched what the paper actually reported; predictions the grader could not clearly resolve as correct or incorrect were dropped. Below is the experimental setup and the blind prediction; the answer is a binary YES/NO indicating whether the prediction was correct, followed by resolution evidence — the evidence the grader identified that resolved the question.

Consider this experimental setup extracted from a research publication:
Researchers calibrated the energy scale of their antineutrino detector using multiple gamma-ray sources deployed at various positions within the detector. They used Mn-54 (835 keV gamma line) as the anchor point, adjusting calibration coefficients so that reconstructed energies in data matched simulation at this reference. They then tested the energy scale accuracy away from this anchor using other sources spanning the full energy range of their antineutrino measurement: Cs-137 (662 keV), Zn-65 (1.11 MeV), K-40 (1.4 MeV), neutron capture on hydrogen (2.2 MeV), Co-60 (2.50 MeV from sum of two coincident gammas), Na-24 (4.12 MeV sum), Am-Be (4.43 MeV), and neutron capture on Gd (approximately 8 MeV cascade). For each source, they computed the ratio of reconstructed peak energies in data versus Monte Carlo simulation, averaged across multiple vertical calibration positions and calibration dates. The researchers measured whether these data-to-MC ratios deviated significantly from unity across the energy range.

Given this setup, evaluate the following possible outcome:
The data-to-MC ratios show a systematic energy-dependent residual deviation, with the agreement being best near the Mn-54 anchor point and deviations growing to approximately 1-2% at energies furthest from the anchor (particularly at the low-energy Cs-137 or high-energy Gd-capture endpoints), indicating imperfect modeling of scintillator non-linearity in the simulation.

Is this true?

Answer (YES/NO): NO